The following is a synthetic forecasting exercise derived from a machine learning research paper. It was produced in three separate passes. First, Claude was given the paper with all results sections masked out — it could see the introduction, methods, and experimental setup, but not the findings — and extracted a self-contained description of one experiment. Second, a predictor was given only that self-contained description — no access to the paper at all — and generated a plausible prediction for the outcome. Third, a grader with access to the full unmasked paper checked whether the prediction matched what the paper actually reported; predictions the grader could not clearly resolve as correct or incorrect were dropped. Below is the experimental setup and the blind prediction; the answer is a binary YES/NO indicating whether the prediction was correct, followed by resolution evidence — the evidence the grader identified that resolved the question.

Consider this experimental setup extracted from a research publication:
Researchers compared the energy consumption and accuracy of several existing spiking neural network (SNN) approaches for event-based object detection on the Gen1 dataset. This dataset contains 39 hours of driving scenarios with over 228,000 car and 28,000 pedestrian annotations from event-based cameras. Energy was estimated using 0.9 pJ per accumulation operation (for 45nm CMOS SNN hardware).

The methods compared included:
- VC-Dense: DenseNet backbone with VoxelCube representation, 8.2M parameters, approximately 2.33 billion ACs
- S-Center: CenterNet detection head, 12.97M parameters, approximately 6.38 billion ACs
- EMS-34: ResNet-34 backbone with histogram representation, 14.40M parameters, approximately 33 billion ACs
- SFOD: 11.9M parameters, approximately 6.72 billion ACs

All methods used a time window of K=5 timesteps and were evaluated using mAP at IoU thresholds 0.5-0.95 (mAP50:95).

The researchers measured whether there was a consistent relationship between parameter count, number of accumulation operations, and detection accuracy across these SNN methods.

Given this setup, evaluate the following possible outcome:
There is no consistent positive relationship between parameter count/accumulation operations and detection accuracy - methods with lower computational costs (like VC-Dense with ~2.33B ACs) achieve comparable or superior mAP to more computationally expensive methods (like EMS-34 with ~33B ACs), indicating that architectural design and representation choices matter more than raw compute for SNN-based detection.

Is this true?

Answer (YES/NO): NO